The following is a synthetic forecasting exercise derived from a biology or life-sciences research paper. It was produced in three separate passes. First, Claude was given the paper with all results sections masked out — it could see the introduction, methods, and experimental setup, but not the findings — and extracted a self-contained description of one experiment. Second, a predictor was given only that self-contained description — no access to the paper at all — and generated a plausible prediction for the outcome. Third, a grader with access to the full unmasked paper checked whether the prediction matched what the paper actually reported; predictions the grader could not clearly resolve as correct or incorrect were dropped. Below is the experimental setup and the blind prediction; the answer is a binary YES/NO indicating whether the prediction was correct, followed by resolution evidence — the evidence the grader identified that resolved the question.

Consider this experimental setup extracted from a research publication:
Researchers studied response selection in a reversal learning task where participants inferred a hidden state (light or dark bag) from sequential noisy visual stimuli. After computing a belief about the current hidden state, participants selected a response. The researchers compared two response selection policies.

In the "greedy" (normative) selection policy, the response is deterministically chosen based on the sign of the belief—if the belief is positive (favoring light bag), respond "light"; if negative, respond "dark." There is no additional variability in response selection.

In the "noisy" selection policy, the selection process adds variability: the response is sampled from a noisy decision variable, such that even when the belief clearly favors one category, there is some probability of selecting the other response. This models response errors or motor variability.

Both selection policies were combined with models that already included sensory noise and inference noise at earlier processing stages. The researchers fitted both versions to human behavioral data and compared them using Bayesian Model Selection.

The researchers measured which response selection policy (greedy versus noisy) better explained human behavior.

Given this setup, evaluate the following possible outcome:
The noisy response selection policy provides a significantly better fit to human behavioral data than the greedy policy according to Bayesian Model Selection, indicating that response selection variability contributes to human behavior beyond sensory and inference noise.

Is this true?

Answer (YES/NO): NO